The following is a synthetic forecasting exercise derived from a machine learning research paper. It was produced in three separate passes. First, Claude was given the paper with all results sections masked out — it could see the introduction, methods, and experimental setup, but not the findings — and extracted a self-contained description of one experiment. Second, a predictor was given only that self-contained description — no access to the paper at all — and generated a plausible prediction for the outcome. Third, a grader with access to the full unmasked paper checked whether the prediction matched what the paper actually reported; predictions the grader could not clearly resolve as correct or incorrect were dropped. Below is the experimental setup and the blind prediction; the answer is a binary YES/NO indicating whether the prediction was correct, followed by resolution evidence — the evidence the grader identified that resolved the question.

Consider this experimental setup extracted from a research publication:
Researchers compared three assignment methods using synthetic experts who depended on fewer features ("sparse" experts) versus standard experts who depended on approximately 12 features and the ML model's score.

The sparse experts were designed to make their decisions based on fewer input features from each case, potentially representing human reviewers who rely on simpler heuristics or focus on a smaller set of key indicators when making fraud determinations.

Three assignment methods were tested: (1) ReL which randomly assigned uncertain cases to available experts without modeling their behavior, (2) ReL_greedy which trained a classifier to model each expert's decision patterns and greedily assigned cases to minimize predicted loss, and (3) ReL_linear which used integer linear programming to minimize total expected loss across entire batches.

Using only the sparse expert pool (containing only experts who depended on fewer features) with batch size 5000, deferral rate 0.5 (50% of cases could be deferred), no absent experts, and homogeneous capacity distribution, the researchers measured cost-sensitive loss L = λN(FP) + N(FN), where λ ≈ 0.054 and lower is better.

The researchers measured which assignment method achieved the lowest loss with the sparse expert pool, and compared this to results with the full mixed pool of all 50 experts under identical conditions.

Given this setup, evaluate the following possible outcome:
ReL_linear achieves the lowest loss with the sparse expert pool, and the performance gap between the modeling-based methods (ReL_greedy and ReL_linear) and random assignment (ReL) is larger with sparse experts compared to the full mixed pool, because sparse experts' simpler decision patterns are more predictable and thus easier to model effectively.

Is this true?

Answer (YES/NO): YES